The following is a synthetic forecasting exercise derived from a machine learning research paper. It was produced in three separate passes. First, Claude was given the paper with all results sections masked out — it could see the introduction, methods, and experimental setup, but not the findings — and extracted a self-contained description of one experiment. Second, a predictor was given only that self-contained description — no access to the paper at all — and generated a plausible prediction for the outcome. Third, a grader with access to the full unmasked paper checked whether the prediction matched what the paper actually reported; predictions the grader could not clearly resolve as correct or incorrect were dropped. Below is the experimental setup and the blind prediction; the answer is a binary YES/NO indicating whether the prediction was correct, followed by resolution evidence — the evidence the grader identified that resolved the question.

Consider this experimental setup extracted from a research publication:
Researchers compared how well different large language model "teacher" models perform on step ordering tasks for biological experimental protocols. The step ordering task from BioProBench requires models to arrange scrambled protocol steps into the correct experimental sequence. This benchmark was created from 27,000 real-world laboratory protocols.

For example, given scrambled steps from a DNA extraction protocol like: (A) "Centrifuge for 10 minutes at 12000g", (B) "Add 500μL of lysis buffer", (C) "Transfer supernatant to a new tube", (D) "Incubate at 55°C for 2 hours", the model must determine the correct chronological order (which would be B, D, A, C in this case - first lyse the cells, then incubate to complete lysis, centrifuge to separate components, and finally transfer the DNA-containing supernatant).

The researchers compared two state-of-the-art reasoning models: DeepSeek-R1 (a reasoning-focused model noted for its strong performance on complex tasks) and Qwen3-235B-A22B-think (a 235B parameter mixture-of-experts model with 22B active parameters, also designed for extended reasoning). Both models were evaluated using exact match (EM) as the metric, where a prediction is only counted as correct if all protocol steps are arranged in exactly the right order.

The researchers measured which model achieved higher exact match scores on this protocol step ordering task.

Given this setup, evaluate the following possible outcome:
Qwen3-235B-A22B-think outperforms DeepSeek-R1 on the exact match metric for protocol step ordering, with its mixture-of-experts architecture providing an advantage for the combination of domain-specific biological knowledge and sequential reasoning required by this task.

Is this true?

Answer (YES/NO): YES